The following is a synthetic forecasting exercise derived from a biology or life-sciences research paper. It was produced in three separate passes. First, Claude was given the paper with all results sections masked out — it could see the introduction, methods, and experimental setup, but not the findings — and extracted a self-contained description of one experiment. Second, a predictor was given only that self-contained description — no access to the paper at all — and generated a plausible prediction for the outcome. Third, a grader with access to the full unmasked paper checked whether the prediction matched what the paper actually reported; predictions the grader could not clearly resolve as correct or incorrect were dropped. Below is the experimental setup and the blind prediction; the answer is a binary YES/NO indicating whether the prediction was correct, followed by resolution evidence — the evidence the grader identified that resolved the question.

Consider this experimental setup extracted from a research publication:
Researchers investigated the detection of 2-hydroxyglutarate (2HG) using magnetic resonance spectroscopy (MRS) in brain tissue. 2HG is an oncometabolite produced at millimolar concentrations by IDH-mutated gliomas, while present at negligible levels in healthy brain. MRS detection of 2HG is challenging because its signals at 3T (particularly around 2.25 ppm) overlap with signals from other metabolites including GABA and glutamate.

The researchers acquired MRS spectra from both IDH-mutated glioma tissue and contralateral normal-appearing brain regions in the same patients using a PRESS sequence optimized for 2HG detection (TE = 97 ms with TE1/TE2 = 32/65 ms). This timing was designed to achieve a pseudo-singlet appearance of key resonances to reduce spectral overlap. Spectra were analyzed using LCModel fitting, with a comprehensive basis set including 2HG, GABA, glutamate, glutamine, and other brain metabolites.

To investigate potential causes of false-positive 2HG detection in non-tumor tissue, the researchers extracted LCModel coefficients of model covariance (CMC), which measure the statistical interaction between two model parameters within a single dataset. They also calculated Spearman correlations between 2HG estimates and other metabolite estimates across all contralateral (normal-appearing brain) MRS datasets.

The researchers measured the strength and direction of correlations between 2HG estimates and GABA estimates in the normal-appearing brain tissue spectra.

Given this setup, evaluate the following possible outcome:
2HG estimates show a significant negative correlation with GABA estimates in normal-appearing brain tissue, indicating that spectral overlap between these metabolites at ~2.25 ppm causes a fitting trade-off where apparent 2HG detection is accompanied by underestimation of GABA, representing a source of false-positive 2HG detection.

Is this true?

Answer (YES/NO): YES